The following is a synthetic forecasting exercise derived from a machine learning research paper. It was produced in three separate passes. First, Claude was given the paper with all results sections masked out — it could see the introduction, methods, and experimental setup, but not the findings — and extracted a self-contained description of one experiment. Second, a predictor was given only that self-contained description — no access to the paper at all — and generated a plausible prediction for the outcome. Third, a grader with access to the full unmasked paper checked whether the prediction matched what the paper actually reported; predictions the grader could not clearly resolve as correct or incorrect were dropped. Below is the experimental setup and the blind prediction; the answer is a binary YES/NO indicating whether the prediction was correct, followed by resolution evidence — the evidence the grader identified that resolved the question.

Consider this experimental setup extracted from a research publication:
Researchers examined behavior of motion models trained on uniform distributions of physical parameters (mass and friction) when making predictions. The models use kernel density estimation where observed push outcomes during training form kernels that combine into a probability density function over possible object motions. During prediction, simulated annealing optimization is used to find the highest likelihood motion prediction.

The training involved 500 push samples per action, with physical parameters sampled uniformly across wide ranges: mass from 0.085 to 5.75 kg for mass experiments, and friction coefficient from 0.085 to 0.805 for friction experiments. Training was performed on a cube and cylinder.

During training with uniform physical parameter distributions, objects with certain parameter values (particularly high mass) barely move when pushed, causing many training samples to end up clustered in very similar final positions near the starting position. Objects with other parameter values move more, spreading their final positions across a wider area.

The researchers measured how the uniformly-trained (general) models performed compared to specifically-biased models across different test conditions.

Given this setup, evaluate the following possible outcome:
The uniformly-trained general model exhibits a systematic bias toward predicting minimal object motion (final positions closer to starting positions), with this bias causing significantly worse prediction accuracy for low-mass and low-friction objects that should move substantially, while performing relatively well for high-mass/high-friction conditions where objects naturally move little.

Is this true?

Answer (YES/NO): NO